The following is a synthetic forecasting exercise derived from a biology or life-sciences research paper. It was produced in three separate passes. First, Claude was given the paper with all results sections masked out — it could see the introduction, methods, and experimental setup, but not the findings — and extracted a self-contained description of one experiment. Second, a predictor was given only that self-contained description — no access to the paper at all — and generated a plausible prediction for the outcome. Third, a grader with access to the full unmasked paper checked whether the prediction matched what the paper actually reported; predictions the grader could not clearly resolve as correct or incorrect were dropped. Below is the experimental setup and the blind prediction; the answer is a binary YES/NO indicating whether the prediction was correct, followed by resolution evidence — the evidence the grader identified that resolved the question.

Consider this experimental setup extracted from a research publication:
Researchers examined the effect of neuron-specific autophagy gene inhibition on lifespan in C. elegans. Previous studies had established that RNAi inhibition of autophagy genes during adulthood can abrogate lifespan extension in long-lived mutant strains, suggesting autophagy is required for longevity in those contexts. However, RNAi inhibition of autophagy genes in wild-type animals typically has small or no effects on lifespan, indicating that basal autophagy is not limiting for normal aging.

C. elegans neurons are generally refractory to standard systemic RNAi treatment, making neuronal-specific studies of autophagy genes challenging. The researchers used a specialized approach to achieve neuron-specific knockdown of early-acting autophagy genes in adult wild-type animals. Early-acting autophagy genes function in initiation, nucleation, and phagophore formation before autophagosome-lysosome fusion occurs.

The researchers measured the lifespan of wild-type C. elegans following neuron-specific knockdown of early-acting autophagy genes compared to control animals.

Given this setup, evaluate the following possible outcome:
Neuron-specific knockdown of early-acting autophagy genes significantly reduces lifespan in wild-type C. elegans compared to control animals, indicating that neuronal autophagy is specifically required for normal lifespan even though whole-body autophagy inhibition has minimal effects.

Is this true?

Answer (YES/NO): NO